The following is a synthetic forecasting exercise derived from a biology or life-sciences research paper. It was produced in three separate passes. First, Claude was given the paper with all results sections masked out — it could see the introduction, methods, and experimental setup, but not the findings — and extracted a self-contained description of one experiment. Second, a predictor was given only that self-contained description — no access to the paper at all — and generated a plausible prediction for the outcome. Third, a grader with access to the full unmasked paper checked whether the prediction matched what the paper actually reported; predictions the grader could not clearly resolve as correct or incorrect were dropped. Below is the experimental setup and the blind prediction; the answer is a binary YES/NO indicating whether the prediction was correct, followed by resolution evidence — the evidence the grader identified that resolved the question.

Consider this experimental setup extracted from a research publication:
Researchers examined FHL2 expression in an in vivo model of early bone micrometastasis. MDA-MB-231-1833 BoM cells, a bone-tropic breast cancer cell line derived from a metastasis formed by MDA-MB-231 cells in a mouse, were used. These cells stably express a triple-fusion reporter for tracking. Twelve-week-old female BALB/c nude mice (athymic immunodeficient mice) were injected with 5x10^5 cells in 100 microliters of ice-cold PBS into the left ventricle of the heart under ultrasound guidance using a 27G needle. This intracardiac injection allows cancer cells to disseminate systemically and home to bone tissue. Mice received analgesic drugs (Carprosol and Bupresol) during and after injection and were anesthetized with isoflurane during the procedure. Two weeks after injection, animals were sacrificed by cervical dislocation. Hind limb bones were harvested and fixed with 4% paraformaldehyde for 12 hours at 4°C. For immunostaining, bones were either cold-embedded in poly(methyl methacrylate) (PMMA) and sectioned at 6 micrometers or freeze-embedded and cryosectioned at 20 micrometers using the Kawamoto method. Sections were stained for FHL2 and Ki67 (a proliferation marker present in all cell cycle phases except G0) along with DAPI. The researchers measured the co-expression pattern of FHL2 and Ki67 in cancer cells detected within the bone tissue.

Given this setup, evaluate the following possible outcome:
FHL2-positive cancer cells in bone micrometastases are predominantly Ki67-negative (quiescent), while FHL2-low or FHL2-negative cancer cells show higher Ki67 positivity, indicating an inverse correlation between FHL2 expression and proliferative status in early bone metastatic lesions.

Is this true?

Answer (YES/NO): NO